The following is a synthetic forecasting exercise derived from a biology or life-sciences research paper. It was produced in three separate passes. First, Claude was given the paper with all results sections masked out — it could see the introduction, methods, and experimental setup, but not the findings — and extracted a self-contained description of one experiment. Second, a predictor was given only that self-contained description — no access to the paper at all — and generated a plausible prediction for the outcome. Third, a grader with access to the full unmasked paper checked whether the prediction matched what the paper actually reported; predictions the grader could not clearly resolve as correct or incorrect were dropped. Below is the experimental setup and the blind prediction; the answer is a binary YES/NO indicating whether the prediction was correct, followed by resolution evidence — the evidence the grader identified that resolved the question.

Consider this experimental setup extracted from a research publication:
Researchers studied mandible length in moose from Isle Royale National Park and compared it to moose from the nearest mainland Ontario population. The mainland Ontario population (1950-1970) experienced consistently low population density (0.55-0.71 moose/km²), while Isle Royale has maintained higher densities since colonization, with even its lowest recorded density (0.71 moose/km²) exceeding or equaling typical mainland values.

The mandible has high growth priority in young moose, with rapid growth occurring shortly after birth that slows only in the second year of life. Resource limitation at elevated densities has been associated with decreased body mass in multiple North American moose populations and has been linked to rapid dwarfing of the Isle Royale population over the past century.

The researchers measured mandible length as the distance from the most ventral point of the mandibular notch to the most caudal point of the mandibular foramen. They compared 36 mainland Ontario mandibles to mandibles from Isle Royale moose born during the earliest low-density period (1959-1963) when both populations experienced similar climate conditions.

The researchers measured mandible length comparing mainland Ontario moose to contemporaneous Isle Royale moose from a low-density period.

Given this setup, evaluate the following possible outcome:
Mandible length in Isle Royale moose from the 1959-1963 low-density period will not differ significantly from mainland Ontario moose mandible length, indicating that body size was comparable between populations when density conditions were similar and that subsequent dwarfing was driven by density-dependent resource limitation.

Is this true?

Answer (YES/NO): NO